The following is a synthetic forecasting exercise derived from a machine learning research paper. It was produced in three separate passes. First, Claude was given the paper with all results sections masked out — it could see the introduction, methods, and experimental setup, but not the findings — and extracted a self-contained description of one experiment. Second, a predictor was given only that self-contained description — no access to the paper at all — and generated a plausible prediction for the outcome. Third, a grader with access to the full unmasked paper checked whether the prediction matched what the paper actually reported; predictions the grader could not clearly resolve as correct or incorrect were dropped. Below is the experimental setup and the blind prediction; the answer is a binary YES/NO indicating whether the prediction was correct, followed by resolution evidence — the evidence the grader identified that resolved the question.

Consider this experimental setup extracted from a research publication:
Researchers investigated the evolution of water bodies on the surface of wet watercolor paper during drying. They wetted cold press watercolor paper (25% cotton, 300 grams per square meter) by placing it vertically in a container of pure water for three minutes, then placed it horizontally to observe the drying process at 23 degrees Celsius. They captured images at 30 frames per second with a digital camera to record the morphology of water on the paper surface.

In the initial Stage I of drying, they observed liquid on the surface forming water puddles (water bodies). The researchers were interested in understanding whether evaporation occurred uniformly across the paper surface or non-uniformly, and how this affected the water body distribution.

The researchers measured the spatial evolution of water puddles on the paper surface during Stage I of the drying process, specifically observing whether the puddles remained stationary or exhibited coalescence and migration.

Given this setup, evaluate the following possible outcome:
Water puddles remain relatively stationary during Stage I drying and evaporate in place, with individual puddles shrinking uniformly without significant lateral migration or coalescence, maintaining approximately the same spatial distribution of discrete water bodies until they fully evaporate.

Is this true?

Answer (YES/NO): NO